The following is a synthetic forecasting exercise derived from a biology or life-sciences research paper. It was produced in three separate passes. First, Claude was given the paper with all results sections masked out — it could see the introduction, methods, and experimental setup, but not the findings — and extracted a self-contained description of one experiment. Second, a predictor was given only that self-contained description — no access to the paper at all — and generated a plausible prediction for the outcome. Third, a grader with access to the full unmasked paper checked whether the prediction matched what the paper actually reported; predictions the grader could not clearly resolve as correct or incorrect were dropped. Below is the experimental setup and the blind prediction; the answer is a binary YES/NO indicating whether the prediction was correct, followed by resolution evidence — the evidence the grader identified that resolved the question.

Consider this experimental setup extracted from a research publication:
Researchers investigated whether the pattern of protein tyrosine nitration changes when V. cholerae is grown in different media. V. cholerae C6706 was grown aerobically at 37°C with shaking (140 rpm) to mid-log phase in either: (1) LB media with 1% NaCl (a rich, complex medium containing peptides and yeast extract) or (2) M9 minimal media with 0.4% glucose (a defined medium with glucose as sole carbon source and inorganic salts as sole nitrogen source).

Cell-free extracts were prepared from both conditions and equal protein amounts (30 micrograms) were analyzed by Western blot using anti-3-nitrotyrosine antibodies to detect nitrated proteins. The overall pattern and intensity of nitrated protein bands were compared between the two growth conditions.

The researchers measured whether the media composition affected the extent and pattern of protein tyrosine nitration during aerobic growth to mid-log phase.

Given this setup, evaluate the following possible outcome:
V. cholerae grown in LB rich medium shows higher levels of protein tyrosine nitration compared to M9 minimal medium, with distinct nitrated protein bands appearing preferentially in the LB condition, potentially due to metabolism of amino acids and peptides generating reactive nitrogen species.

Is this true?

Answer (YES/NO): NO